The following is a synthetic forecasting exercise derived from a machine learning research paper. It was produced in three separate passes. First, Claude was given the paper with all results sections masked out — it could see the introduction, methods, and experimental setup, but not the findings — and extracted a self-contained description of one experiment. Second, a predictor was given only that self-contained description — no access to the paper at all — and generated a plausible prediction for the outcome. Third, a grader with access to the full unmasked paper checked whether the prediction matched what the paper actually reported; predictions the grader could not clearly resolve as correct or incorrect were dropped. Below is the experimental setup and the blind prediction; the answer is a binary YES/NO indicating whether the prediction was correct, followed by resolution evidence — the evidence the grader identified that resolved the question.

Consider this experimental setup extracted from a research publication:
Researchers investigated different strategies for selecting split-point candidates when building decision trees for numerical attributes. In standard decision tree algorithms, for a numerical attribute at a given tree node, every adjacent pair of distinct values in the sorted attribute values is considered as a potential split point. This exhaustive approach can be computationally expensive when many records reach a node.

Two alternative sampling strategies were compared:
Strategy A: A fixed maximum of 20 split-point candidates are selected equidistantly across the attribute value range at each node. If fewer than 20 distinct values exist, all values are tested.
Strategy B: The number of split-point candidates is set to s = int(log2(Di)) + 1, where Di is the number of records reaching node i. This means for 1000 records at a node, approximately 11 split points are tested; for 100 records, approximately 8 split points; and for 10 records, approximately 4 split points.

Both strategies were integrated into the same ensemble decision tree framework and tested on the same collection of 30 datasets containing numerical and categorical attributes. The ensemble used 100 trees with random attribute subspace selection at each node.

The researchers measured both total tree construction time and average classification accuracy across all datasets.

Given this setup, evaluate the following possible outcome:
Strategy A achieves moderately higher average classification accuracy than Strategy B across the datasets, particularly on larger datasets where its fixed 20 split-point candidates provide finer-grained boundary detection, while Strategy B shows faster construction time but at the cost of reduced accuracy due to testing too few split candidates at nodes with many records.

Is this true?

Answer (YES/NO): NO